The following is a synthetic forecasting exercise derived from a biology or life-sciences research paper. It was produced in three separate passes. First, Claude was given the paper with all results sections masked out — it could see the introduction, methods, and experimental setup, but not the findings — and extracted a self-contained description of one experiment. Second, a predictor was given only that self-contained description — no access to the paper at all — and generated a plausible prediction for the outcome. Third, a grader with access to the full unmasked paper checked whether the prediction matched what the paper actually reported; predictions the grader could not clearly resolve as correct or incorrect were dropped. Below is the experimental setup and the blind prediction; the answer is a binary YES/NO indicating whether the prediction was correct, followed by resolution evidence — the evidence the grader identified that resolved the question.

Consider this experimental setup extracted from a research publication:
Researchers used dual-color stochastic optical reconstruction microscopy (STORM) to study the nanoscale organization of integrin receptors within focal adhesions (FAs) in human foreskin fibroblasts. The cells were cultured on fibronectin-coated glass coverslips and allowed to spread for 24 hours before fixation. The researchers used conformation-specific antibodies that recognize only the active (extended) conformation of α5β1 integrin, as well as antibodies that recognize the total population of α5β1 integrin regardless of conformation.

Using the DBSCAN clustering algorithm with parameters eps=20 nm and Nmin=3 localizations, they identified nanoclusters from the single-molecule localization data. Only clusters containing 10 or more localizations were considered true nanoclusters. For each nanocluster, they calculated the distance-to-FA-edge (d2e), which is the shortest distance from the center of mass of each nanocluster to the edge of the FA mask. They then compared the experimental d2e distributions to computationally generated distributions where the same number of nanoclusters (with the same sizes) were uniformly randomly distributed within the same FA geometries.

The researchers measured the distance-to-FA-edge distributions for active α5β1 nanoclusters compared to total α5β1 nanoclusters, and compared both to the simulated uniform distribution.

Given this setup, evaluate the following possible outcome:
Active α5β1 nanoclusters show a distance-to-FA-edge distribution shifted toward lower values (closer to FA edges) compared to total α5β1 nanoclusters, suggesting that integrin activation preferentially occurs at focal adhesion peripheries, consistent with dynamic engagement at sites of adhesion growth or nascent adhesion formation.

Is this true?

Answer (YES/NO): YES